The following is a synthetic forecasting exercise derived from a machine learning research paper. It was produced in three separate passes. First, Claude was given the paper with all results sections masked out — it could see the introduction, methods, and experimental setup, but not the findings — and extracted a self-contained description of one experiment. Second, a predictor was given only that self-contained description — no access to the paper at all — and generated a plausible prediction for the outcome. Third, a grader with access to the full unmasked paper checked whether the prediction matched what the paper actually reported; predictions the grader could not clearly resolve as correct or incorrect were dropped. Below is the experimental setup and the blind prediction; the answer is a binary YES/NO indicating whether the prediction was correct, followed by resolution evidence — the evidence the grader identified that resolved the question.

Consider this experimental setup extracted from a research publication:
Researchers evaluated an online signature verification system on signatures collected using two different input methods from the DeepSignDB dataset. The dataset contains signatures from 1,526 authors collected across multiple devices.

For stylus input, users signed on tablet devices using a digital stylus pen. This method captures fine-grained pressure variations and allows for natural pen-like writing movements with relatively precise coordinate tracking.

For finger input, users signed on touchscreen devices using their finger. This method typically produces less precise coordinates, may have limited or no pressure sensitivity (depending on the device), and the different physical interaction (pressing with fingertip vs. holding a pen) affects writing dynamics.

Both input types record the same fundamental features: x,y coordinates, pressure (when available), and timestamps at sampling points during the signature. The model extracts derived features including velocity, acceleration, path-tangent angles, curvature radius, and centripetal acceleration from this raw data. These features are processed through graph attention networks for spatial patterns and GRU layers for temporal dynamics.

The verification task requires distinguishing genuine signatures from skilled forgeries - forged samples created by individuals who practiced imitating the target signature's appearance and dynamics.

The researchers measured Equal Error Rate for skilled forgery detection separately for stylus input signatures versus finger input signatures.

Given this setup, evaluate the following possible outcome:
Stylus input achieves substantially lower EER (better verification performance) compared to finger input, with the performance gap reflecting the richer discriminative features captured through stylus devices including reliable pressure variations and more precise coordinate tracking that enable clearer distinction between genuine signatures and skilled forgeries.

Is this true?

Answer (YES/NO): YES